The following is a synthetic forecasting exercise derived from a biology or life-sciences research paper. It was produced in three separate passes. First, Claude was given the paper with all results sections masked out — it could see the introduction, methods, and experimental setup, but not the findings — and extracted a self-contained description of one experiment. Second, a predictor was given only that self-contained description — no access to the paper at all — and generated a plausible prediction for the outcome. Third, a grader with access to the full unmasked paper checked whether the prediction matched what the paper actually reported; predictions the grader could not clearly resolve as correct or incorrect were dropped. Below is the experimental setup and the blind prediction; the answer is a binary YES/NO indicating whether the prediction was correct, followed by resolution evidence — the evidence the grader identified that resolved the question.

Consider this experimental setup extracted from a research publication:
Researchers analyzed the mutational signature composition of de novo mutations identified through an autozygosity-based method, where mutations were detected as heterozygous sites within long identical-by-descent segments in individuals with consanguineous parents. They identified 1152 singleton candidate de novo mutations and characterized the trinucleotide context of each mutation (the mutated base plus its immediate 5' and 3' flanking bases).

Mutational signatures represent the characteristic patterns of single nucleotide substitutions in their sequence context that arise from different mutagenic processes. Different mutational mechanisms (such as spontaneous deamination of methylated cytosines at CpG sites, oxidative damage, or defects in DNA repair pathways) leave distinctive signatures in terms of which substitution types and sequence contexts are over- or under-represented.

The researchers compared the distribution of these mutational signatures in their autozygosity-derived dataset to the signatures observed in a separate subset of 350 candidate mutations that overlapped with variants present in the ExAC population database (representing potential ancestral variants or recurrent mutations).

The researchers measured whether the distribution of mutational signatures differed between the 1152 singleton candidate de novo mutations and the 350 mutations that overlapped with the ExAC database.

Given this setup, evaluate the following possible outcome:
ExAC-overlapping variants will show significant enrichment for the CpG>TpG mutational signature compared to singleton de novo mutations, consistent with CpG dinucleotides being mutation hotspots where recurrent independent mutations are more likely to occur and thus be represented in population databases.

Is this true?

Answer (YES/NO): YES